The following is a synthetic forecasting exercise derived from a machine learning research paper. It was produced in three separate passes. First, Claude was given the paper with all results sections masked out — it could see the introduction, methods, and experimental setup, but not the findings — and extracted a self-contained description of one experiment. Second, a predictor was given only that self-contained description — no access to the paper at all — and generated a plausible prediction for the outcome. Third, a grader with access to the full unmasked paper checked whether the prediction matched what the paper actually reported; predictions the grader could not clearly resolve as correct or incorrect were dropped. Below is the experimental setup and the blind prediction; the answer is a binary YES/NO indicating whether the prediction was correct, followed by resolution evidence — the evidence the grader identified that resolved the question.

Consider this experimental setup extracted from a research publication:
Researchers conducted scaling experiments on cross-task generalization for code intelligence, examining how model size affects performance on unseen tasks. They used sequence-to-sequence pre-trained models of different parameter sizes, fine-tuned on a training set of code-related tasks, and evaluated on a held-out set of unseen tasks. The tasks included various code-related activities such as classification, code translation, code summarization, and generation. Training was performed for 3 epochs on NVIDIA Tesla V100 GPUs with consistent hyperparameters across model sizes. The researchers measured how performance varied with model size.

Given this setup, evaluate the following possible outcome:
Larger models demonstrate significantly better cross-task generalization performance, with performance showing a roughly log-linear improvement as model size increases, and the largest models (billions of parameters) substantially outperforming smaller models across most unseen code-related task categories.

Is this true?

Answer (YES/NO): YES